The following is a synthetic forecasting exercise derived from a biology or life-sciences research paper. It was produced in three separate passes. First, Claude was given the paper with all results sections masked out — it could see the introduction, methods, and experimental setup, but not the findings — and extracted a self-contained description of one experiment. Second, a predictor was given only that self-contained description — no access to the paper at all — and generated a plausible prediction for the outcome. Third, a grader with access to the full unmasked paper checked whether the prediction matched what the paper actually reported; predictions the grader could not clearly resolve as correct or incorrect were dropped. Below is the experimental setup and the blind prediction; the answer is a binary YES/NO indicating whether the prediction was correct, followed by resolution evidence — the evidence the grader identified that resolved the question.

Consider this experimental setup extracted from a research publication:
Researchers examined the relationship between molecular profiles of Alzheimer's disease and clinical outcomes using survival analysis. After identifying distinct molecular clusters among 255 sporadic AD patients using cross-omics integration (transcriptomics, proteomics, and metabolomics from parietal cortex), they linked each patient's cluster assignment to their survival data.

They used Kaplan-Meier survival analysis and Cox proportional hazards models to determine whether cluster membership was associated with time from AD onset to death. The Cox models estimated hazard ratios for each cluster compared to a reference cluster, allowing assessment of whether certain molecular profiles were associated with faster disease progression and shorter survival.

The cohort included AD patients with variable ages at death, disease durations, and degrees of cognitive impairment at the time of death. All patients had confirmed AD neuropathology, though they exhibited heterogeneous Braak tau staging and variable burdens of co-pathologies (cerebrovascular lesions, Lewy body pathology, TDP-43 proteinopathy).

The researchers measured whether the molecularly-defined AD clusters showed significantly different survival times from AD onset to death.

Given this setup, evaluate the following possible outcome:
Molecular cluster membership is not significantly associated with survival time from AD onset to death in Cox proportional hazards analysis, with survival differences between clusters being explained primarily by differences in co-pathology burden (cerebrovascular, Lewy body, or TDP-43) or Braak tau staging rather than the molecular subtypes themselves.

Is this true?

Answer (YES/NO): NO